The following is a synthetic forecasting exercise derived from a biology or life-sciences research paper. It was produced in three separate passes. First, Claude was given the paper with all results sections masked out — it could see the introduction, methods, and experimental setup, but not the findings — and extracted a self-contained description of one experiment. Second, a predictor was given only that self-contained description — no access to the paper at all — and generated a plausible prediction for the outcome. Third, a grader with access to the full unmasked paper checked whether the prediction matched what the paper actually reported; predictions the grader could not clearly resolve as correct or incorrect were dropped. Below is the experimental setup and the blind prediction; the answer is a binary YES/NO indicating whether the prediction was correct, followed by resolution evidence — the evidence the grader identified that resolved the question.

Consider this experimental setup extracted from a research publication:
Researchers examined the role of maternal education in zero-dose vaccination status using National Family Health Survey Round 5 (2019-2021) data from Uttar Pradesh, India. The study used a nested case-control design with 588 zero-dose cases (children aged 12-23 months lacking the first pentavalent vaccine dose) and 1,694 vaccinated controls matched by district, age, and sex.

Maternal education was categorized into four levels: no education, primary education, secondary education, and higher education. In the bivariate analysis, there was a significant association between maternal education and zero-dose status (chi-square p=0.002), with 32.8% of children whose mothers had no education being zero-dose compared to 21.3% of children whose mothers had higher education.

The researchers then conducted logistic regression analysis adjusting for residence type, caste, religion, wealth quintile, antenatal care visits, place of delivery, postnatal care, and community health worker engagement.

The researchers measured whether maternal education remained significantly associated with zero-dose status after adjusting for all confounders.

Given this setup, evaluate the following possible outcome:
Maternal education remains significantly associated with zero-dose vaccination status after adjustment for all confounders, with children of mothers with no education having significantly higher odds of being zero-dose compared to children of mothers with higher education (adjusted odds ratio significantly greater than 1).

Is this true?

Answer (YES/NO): NO